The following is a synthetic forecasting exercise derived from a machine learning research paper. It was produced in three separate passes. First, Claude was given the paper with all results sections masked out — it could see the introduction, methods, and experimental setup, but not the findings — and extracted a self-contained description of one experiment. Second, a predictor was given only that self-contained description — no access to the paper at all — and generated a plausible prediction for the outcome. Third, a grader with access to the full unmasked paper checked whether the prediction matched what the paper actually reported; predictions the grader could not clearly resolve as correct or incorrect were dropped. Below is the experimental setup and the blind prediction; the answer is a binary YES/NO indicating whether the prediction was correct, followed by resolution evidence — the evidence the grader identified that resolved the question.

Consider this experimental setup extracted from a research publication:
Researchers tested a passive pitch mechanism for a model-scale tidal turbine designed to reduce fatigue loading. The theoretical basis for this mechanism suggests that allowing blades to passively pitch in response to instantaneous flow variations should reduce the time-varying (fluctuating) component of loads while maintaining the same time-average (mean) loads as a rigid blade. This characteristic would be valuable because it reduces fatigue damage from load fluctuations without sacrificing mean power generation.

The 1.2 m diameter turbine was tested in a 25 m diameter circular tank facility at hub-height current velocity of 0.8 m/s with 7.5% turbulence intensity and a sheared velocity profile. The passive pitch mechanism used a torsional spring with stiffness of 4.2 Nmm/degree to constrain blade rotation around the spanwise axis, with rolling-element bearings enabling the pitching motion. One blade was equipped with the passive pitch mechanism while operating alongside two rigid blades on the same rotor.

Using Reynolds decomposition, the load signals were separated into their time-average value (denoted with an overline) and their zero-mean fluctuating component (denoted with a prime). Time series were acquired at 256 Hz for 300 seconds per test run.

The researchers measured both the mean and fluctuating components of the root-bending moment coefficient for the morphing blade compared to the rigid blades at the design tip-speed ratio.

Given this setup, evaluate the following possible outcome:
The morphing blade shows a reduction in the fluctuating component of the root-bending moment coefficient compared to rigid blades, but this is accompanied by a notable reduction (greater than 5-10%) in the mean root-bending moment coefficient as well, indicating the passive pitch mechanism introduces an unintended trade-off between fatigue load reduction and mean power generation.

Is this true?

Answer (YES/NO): NO